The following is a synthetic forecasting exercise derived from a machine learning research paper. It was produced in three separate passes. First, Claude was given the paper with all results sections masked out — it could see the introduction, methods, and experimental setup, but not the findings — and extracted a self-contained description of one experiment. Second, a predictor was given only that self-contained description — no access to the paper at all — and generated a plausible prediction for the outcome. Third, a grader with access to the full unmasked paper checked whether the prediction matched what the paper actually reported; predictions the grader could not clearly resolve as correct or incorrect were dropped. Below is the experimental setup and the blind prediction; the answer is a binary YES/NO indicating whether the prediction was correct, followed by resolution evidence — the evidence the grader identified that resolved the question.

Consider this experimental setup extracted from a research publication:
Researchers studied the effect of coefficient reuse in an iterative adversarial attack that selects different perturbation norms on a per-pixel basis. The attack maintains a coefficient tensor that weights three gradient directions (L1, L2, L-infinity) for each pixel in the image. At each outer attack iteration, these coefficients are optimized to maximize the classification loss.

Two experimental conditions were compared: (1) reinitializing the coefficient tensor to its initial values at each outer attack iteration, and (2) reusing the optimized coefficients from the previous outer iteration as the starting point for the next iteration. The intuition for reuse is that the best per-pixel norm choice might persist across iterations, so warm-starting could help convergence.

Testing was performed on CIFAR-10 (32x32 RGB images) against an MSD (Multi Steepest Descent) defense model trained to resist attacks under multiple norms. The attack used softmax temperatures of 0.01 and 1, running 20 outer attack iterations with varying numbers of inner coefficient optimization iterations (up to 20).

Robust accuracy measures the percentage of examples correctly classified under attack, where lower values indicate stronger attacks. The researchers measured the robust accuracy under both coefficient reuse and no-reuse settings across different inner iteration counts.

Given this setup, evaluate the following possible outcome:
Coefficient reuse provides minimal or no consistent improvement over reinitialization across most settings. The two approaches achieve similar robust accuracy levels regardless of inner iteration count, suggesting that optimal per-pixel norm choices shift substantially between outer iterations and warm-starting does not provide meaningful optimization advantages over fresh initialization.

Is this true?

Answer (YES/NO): NO